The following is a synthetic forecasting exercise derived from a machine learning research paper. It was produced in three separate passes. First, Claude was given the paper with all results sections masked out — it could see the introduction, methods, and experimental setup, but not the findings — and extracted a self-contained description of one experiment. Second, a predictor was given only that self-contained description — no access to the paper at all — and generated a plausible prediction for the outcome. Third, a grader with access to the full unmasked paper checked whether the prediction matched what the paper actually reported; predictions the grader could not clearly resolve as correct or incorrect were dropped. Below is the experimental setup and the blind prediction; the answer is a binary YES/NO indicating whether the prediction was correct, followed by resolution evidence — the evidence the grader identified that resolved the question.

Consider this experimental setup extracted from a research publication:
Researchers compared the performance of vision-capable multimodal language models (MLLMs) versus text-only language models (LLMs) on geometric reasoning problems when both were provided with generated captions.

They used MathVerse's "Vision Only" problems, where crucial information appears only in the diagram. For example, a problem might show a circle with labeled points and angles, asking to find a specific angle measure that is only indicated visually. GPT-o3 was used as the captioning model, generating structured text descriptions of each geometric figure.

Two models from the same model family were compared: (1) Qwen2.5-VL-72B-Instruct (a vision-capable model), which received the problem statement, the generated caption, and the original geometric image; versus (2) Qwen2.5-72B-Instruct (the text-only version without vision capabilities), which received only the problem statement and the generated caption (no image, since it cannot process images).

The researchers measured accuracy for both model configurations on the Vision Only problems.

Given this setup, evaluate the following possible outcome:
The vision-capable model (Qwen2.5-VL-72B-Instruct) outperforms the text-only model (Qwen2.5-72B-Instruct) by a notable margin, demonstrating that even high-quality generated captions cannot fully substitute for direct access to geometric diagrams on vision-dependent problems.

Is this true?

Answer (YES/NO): NO